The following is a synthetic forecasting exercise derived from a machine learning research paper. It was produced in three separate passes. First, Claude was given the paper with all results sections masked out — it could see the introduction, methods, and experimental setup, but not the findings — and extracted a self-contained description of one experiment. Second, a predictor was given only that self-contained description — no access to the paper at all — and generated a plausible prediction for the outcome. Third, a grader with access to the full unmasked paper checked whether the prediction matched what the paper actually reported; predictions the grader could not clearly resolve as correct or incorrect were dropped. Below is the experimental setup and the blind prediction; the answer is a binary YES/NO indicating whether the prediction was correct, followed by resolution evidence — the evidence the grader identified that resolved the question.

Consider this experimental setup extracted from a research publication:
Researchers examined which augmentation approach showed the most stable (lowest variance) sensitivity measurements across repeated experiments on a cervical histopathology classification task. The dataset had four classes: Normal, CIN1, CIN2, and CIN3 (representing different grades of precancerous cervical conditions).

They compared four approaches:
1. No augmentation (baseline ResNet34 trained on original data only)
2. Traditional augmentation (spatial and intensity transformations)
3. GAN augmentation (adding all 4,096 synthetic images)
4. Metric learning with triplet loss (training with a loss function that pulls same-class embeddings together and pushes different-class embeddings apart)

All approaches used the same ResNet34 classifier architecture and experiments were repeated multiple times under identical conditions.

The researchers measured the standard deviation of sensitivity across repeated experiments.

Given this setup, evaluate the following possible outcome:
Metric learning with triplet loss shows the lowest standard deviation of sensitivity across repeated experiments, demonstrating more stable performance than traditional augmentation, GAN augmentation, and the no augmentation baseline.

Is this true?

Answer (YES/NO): NO